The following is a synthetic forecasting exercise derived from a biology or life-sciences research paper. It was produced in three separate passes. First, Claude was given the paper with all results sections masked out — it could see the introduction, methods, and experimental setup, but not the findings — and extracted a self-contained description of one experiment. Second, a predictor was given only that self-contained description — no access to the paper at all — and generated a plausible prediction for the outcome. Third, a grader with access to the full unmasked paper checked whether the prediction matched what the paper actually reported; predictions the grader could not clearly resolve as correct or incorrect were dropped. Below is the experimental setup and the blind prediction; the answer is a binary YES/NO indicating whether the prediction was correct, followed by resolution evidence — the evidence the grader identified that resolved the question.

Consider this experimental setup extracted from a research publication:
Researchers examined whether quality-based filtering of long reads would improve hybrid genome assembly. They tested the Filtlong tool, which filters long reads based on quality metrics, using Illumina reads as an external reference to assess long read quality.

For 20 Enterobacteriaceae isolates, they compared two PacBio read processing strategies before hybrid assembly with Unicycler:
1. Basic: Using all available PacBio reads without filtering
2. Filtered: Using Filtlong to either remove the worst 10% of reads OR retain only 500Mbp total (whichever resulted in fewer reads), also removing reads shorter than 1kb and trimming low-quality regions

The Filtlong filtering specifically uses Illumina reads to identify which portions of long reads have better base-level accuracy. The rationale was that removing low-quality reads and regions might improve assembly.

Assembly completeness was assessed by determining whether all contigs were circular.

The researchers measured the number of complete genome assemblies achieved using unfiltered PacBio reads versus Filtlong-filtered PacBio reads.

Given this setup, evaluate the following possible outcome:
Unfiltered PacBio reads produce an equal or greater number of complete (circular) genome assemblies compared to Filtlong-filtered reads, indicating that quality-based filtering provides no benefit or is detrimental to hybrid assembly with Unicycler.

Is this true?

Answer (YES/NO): YES